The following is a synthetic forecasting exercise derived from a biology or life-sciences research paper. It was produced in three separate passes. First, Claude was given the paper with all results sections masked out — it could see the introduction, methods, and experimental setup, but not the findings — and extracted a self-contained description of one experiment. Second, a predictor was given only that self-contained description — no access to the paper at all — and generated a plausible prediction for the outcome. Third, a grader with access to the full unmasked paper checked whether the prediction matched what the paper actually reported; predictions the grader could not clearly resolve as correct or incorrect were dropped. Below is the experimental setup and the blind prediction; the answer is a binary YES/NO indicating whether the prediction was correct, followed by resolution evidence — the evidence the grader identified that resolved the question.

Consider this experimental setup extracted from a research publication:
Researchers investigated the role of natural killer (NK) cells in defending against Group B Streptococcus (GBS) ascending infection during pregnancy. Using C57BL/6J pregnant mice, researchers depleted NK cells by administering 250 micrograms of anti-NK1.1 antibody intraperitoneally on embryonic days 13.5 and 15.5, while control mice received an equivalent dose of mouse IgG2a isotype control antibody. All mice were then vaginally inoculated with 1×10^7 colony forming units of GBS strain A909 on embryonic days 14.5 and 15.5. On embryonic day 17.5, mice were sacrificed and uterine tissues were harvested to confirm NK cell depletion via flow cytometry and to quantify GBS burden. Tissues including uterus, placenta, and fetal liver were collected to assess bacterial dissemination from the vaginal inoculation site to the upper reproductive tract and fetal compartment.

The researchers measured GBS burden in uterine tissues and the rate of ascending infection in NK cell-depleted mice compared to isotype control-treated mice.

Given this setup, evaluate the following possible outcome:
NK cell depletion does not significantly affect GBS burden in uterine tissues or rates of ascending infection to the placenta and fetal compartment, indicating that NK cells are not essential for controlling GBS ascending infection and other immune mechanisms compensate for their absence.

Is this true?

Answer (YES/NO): NO